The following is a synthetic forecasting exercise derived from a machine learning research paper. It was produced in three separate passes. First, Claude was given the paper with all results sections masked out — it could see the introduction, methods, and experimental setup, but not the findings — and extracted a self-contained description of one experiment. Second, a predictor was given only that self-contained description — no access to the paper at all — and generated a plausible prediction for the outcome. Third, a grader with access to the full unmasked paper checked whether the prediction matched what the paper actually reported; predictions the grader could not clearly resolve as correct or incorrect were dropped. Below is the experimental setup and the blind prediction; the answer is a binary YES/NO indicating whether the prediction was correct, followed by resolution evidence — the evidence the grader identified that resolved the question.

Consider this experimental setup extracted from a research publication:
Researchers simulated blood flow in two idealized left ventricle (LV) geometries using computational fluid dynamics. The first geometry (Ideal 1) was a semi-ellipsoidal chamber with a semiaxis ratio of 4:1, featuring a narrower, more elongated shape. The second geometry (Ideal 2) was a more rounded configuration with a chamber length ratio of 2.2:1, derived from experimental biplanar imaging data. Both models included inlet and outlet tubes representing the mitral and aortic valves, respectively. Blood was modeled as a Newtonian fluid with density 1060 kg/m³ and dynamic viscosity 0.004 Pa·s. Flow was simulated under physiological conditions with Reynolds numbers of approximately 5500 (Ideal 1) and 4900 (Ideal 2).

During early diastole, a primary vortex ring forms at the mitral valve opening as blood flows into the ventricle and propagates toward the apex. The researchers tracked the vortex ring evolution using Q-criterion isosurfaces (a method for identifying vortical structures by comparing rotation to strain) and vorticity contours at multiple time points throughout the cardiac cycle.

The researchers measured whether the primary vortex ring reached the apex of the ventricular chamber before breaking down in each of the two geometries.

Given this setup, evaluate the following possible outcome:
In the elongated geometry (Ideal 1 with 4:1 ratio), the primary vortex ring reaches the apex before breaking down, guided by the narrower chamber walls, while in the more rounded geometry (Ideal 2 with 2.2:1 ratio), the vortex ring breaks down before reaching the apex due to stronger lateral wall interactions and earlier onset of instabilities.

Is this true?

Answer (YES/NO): NO